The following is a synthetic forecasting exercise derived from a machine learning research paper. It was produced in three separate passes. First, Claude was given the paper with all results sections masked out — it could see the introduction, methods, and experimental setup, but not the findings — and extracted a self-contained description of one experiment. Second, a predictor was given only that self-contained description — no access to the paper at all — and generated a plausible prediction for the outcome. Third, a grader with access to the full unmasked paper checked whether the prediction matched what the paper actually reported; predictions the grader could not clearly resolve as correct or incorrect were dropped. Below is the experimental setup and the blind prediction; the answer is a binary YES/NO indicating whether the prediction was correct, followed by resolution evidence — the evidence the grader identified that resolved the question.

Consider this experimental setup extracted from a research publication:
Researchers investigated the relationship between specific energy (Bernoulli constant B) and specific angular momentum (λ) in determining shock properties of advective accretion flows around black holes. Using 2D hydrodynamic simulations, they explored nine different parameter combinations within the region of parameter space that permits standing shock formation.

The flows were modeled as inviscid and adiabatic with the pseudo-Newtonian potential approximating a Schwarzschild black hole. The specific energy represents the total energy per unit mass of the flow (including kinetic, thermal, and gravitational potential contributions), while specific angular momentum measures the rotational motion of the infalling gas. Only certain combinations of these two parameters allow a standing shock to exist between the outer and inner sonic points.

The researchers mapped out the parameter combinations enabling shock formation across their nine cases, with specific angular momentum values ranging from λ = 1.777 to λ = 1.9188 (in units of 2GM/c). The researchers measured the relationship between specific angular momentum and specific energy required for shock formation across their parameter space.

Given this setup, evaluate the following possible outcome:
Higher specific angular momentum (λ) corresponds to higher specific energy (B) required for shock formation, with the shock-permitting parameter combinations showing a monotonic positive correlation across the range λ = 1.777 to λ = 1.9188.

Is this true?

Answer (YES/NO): NO